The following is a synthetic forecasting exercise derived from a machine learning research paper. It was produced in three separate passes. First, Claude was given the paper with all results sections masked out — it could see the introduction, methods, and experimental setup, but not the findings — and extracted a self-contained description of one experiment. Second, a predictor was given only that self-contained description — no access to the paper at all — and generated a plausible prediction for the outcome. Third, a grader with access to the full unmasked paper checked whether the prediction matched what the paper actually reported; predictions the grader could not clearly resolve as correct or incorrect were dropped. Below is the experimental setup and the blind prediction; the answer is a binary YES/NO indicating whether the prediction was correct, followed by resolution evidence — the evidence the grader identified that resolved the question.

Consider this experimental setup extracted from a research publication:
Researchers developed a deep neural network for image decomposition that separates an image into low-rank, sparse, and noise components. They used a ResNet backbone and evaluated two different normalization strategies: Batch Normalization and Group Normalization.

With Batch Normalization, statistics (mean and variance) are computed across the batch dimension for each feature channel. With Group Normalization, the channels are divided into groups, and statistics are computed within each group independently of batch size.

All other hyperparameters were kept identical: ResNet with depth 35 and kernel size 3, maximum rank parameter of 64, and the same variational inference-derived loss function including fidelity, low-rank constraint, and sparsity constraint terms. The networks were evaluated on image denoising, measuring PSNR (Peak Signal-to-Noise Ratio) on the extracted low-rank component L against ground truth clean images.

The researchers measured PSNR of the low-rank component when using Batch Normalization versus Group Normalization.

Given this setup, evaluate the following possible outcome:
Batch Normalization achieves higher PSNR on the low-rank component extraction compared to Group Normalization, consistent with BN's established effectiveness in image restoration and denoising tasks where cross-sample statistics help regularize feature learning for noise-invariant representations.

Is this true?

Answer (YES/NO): NO